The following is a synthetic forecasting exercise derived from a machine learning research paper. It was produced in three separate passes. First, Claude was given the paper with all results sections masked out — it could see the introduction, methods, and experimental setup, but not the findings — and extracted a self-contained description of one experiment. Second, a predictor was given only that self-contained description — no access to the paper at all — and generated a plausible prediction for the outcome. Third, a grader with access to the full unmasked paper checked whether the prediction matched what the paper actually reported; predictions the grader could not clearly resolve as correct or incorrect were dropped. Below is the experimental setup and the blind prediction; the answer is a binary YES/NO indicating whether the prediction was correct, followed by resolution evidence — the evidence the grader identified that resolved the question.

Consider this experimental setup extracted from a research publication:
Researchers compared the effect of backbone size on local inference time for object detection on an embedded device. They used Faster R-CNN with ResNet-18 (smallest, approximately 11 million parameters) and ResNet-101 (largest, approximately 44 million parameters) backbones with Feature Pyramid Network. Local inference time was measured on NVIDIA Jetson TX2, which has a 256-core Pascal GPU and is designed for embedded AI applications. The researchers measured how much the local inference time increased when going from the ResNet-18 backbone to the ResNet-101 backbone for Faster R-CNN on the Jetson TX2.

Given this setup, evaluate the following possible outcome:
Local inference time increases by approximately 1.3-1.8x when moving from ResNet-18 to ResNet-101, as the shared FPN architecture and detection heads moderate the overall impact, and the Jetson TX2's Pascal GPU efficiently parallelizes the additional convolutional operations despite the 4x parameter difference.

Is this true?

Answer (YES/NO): NO